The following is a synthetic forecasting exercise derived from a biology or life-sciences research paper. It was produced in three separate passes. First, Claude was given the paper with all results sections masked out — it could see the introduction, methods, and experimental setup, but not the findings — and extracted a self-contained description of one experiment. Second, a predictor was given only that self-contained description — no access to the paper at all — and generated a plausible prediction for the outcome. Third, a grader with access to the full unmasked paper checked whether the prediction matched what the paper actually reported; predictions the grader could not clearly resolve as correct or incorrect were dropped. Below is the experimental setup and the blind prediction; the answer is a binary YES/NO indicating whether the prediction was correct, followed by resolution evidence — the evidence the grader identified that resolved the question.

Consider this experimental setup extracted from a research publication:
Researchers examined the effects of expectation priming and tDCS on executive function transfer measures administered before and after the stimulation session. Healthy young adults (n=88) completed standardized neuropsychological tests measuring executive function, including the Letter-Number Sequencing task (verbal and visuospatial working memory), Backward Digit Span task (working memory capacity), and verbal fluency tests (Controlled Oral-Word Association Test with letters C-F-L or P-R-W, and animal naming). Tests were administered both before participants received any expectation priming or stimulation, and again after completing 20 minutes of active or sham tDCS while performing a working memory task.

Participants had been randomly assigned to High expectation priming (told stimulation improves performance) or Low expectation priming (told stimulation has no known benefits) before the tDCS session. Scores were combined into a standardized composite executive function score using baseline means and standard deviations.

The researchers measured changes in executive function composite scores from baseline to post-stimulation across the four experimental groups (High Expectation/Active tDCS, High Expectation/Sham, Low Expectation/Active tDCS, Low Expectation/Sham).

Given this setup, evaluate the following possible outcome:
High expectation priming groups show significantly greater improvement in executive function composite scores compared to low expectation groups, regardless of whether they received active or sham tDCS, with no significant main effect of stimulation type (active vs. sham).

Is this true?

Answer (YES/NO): YES